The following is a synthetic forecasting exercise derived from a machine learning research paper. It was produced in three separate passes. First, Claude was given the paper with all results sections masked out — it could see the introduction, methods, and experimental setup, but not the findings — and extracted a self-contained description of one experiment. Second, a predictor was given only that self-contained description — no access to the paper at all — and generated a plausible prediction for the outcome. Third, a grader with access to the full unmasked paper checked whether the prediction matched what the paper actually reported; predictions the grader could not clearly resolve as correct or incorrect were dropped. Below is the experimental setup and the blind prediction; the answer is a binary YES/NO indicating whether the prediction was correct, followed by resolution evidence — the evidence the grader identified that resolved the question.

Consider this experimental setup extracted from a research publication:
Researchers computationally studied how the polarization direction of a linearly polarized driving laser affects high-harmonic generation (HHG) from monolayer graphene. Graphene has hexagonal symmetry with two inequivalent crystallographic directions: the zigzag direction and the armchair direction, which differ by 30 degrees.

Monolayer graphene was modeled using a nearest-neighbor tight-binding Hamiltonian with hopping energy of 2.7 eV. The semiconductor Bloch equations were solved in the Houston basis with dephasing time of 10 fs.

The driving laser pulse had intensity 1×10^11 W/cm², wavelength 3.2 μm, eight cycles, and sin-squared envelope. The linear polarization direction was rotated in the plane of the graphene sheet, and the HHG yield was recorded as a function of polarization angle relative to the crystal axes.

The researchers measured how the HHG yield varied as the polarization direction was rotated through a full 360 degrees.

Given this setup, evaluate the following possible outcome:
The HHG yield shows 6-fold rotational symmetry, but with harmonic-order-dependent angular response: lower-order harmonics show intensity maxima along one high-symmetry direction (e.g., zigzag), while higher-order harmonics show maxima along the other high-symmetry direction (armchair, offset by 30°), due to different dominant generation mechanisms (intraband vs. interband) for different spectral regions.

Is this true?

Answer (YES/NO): NO